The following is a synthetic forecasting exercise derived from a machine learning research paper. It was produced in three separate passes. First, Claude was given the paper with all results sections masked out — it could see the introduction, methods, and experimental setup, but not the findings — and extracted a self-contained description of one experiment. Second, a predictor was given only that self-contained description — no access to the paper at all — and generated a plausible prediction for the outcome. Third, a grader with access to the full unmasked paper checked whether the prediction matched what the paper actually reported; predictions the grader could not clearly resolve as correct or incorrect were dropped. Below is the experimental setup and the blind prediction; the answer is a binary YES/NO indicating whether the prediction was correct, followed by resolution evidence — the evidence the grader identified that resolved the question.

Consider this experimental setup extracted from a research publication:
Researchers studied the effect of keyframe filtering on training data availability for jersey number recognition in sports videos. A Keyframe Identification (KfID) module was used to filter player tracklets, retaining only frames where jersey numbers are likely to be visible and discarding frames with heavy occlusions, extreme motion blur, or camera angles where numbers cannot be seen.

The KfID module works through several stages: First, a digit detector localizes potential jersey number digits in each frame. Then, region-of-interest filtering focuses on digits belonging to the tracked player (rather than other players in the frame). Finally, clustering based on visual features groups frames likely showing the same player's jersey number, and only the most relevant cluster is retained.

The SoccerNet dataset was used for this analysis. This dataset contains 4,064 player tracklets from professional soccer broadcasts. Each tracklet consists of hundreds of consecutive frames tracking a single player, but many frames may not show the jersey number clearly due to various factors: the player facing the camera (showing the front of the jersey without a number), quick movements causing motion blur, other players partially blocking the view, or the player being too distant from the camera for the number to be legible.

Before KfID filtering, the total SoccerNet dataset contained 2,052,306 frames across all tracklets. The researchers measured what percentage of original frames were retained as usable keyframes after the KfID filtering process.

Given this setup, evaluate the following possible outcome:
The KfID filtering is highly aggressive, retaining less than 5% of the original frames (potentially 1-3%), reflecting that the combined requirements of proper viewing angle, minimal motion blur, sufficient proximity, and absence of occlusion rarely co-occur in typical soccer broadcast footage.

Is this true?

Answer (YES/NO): NO